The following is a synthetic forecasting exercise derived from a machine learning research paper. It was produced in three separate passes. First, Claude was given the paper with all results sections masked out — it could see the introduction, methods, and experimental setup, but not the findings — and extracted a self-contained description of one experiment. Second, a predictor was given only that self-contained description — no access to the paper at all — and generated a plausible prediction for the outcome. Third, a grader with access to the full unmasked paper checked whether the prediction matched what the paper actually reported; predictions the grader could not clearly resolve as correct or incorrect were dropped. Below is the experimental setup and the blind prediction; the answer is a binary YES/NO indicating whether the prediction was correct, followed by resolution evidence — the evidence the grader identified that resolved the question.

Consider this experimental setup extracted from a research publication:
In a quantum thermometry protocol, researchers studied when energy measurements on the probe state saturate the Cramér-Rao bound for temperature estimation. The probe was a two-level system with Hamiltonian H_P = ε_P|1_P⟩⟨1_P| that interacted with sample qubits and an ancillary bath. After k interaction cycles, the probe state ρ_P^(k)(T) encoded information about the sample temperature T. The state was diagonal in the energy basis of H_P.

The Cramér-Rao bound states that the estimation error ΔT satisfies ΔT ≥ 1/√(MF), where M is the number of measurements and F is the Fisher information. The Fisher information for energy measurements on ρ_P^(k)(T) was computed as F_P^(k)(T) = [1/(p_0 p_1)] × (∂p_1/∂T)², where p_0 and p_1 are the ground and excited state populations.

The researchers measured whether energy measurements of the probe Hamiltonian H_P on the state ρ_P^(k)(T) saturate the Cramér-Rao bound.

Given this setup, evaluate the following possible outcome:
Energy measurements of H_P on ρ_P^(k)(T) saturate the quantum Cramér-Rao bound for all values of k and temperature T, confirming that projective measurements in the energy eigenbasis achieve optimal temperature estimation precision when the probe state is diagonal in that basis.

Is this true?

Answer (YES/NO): YES